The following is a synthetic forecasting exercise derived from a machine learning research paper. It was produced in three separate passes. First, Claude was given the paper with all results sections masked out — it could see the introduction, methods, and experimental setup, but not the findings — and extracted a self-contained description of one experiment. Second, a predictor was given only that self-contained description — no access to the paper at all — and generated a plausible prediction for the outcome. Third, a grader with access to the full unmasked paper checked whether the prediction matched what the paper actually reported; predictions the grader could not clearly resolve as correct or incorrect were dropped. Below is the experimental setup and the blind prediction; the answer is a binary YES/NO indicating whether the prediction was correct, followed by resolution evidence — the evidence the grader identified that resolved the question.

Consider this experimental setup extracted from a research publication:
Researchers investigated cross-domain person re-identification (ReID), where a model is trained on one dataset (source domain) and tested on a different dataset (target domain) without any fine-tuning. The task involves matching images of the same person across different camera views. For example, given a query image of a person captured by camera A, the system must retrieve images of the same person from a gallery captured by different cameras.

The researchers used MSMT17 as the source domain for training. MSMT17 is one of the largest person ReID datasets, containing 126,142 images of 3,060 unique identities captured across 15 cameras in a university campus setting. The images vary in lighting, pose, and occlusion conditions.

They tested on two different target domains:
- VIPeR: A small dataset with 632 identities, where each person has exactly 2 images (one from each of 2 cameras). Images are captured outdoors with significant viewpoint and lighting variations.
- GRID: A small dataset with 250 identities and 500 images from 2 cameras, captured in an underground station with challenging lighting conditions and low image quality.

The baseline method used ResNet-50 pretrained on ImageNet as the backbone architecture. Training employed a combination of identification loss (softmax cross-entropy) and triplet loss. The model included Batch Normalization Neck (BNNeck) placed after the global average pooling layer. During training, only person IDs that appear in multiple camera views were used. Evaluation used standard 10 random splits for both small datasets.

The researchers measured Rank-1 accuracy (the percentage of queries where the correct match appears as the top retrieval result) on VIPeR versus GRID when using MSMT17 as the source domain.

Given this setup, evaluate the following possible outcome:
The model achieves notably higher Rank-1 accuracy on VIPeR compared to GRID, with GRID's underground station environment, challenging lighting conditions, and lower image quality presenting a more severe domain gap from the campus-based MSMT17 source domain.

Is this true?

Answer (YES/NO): YES